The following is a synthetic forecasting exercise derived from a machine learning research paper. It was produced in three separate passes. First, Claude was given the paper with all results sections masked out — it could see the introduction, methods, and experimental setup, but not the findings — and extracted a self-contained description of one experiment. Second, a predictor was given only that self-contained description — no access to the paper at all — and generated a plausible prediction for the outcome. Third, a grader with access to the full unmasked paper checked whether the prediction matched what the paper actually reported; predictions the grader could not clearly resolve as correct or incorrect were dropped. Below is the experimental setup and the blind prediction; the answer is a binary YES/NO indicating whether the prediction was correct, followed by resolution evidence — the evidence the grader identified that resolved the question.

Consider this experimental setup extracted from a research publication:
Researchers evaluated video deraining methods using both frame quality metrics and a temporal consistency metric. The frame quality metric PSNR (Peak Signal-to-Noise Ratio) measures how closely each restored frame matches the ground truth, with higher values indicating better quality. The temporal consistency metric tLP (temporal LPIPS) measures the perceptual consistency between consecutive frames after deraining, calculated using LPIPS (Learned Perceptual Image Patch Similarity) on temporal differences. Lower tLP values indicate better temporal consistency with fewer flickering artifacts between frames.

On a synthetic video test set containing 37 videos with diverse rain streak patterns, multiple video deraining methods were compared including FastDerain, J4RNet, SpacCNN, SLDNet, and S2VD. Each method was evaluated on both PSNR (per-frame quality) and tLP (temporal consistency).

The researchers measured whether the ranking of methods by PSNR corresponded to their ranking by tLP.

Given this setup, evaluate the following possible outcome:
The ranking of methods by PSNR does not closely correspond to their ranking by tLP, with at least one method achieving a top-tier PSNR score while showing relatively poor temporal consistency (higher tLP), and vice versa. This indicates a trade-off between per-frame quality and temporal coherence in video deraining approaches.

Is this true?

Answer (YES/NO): NO